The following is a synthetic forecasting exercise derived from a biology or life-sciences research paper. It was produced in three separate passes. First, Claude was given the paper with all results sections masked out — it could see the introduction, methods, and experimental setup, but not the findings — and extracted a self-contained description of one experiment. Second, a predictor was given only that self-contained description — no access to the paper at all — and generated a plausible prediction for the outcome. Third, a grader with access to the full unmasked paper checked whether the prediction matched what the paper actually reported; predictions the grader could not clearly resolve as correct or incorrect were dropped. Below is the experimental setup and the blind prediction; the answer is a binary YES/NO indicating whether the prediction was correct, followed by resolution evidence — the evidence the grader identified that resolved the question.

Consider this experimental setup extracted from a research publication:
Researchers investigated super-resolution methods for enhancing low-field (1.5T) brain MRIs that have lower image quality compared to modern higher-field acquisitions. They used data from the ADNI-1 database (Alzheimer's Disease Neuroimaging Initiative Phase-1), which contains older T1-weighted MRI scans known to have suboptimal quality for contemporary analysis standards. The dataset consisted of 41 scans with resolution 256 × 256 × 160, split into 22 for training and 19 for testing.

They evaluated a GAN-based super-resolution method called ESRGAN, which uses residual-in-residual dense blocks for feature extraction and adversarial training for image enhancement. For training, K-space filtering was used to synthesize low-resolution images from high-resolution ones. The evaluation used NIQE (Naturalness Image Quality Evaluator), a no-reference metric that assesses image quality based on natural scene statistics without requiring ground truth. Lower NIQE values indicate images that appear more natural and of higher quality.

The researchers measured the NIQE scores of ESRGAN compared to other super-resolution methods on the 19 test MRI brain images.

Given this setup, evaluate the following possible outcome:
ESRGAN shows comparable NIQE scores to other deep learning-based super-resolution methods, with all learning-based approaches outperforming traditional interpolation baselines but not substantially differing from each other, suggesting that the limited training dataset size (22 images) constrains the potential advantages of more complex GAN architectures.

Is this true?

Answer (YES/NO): NO